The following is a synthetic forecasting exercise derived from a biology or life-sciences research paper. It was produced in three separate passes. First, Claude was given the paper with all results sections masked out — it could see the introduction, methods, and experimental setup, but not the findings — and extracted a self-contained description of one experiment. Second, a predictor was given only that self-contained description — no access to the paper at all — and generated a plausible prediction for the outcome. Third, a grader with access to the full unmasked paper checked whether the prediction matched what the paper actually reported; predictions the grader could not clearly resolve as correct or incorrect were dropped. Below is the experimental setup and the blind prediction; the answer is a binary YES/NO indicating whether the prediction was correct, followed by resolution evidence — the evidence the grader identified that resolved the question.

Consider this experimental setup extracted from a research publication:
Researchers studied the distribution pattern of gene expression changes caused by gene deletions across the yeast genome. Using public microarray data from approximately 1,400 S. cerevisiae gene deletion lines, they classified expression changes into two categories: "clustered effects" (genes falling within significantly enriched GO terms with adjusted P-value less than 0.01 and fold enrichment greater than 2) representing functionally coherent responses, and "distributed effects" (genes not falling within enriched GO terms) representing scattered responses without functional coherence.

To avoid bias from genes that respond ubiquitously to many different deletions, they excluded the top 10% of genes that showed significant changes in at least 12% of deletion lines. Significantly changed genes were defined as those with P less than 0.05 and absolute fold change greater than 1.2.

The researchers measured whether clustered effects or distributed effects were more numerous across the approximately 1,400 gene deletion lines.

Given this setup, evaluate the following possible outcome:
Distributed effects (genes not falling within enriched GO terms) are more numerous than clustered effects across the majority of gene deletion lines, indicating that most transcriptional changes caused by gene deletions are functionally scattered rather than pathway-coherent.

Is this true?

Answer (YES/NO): YES